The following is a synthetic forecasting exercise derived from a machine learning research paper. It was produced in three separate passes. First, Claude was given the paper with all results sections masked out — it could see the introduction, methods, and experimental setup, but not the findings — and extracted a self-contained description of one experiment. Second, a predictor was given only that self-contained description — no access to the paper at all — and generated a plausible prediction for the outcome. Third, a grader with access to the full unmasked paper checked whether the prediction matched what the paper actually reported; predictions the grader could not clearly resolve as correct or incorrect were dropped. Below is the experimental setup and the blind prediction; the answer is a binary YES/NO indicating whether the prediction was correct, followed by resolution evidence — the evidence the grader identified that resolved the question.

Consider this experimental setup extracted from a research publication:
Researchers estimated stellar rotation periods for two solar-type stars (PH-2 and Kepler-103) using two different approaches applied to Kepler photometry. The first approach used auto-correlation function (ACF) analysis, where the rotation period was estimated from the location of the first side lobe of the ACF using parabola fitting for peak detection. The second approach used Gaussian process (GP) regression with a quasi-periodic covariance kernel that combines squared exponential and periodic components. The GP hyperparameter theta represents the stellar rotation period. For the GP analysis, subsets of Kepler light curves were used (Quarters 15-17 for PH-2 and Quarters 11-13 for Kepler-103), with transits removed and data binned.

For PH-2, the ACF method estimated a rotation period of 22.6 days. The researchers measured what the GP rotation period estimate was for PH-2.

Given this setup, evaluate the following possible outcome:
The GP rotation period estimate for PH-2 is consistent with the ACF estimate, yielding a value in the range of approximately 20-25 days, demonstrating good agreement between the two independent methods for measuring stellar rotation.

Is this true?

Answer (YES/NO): NO